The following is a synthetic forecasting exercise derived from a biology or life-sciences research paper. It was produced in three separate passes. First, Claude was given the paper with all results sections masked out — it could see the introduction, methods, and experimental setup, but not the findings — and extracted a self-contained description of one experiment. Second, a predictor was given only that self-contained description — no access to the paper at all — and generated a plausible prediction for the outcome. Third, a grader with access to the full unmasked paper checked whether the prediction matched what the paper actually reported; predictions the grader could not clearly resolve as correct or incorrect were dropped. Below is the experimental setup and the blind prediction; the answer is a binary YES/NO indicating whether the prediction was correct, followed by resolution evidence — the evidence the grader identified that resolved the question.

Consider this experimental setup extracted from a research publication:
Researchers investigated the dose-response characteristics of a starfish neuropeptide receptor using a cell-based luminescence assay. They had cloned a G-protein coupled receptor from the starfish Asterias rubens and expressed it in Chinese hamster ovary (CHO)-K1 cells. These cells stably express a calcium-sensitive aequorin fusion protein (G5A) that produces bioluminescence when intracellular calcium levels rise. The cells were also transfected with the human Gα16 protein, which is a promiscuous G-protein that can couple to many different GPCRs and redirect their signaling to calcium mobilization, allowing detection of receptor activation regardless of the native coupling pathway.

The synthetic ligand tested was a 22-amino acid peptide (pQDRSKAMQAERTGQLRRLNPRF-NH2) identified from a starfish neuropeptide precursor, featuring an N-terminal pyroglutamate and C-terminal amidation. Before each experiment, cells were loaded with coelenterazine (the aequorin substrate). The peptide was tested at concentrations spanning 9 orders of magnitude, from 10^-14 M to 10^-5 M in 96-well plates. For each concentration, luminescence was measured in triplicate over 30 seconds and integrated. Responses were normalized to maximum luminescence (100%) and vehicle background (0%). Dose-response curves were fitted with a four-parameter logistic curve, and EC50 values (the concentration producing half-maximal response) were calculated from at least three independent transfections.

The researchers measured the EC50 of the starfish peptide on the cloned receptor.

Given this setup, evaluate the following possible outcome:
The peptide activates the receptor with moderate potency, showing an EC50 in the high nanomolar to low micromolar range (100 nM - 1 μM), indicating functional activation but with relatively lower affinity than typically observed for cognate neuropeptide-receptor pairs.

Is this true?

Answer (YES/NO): NO